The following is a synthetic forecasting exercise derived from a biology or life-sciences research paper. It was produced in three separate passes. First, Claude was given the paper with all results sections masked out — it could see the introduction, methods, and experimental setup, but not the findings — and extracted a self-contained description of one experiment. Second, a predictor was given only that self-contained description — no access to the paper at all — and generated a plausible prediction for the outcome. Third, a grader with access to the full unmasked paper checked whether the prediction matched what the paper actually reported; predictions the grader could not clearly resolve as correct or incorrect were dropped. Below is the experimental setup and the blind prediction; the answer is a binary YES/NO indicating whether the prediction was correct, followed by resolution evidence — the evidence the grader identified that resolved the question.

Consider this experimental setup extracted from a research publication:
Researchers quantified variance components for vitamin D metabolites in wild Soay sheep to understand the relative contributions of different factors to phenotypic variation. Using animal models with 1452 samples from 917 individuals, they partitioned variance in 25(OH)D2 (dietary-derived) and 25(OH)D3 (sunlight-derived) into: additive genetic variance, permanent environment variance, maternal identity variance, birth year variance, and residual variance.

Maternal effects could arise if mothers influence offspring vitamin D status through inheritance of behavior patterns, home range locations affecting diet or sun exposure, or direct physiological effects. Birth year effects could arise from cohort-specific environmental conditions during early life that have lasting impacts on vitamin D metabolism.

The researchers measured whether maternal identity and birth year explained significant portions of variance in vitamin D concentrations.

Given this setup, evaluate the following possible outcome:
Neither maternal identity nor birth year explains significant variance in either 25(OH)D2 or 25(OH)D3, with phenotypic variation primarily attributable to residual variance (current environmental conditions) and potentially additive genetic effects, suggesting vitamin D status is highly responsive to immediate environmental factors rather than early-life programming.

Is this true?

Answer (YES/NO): NO